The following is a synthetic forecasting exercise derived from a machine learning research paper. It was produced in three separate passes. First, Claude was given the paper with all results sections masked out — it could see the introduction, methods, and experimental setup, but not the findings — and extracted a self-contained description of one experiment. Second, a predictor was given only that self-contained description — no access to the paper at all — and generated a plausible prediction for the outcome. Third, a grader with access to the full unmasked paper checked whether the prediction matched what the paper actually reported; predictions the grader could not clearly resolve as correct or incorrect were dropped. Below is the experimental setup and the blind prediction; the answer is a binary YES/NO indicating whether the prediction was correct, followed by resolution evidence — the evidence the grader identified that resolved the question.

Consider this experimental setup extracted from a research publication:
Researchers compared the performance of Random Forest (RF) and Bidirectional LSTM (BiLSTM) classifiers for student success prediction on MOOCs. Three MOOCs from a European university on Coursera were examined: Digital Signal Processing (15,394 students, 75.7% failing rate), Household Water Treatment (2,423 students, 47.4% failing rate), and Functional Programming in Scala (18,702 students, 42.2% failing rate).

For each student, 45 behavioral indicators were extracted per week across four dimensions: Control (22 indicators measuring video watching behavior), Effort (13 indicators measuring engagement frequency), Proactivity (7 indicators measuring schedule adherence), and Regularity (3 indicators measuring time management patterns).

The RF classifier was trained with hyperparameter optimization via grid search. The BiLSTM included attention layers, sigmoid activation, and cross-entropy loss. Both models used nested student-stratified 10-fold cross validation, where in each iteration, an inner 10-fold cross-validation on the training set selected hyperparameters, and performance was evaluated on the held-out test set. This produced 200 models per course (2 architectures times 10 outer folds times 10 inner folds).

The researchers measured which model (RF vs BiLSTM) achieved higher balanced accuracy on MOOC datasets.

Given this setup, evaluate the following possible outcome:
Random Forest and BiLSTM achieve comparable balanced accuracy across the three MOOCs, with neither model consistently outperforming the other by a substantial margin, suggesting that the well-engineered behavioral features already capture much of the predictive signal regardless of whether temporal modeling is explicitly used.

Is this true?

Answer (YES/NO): YES